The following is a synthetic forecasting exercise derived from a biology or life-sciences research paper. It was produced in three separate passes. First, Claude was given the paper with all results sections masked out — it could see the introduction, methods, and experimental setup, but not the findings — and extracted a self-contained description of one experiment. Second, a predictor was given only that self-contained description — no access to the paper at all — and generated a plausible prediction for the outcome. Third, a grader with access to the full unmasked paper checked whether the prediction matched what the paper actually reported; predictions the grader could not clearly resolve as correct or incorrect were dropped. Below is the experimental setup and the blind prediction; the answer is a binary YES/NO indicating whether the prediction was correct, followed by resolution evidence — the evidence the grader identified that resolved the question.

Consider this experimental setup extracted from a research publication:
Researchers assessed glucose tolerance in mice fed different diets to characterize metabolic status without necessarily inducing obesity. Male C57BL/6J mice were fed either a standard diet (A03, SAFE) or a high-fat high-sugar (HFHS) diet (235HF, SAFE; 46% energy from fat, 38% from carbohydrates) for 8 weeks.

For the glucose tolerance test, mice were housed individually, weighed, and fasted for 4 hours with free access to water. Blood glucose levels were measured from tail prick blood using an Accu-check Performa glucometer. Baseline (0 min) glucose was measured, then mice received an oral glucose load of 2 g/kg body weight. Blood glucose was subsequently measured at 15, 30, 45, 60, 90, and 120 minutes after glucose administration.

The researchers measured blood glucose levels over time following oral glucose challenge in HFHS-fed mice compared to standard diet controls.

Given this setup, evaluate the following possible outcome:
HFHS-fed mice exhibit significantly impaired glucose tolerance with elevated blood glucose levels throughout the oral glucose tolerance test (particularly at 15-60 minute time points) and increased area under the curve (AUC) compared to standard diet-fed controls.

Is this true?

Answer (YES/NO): NO